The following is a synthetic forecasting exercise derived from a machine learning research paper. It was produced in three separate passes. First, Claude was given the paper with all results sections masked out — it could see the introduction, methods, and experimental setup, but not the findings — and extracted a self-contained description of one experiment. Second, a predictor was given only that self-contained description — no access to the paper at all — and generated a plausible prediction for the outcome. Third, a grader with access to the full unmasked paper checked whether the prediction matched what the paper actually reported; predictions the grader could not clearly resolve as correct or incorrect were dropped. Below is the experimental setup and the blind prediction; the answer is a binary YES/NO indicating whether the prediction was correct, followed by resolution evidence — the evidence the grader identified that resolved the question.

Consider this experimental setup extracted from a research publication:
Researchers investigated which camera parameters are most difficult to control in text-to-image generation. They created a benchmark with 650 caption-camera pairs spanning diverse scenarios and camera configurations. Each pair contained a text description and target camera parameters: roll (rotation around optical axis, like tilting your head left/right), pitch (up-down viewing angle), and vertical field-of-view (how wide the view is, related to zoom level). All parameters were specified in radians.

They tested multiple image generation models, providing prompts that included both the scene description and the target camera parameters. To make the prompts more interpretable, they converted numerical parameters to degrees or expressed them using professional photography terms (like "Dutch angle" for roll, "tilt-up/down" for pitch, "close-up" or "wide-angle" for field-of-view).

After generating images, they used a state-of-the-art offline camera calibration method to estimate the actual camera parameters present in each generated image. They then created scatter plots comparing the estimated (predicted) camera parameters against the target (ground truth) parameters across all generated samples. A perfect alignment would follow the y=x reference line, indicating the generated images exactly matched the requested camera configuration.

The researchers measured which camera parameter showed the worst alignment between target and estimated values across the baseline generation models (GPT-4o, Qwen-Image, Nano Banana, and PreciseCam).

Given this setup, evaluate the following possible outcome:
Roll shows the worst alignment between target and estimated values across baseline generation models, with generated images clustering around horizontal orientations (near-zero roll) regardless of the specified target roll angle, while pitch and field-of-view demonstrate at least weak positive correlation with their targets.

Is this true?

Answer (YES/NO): YES